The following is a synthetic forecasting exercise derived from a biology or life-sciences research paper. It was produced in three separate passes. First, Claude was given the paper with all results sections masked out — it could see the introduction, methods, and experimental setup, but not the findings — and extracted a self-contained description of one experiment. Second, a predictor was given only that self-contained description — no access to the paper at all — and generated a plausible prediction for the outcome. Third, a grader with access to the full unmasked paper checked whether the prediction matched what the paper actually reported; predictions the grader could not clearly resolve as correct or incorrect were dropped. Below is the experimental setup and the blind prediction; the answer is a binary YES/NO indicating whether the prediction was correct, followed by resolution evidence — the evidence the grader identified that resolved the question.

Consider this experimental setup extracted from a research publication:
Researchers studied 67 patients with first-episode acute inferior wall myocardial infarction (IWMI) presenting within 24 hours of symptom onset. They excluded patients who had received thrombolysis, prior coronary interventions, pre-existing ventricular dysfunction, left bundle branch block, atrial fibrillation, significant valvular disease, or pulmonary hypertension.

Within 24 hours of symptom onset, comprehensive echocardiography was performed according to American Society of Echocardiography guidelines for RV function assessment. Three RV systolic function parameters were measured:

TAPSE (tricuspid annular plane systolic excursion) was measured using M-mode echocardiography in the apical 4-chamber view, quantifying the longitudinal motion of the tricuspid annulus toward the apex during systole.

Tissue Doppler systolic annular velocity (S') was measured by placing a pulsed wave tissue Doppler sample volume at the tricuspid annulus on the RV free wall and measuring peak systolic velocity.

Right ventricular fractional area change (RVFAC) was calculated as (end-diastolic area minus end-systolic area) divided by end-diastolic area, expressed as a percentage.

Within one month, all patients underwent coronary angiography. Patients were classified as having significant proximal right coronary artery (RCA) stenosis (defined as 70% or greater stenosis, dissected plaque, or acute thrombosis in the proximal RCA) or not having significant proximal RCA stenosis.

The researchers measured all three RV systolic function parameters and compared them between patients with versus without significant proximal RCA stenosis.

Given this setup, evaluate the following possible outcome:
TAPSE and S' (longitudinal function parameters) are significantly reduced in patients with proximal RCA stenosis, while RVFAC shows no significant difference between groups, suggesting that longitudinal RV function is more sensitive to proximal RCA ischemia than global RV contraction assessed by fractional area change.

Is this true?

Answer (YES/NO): NO